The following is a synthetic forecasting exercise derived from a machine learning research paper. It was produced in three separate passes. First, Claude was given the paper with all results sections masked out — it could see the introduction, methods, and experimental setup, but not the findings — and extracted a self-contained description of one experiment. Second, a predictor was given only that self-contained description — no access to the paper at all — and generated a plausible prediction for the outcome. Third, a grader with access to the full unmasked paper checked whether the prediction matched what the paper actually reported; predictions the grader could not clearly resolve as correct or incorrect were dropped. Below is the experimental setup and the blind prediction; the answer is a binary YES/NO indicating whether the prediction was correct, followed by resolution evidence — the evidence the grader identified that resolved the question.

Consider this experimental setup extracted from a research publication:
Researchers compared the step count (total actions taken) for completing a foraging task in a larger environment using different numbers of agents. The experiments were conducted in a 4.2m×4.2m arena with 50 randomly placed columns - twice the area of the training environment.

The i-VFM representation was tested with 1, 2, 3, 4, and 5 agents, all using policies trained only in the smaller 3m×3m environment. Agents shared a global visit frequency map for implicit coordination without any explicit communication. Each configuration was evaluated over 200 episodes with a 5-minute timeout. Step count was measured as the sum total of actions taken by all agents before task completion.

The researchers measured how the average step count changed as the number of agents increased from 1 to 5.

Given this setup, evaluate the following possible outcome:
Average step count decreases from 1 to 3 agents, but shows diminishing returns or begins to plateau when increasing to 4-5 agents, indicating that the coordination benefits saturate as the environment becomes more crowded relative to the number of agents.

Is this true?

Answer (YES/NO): NO